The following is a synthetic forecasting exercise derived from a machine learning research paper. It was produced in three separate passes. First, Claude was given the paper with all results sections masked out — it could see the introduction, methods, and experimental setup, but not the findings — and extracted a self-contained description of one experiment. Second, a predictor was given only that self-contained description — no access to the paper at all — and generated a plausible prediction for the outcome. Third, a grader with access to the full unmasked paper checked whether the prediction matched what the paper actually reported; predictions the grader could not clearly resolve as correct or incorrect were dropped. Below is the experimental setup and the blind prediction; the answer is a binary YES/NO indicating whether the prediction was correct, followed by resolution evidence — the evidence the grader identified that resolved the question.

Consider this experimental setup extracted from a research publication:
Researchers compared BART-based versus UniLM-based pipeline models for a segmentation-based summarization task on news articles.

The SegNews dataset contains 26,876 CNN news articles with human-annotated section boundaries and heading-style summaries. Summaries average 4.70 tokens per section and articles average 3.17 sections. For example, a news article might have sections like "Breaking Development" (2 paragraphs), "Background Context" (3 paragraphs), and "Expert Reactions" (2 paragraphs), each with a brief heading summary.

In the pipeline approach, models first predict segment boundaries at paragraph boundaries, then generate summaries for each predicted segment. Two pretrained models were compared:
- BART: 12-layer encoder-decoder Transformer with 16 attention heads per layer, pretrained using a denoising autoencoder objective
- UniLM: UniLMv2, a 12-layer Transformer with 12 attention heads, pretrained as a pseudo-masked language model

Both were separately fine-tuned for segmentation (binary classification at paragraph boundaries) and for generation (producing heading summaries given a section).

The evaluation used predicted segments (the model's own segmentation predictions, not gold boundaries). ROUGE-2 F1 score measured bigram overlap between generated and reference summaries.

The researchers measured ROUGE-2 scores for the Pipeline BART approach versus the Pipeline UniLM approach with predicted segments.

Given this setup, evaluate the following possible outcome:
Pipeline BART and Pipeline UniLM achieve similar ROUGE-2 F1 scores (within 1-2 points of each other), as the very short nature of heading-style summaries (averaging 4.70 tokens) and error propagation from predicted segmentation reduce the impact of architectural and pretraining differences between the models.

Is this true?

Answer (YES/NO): YES